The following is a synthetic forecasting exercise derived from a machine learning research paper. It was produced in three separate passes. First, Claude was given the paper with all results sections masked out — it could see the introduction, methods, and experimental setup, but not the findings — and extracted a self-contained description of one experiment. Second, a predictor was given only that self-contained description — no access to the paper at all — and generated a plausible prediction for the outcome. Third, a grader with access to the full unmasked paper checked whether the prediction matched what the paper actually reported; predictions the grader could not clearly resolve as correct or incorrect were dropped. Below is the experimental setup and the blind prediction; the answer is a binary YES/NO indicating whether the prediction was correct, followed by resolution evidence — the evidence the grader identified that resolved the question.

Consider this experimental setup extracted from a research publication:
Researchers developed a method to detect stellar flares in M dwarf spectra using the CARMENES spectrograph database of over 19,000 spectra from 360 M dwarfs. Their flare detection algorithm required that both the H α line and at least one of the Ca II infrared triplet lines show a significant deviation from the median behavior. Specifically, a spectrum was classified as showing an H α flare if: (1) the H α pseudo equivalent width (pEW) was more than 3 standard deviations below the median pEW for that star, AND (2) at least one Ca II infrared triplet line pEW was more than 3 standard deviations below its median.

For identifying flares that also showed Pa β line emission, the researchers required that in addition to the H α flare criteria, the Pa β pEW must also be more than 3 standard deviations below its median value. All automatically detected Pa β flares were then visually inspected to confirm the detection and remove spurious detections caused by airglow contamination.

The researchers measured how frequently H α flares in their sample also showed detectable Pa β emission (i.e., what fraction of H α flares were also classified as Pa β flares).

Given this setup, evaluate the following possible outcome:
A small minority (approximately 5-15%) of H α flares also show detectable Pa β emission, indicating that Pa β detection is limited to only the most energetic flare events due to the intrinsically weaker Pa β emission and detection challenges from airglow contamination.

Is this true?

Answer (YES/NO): NO